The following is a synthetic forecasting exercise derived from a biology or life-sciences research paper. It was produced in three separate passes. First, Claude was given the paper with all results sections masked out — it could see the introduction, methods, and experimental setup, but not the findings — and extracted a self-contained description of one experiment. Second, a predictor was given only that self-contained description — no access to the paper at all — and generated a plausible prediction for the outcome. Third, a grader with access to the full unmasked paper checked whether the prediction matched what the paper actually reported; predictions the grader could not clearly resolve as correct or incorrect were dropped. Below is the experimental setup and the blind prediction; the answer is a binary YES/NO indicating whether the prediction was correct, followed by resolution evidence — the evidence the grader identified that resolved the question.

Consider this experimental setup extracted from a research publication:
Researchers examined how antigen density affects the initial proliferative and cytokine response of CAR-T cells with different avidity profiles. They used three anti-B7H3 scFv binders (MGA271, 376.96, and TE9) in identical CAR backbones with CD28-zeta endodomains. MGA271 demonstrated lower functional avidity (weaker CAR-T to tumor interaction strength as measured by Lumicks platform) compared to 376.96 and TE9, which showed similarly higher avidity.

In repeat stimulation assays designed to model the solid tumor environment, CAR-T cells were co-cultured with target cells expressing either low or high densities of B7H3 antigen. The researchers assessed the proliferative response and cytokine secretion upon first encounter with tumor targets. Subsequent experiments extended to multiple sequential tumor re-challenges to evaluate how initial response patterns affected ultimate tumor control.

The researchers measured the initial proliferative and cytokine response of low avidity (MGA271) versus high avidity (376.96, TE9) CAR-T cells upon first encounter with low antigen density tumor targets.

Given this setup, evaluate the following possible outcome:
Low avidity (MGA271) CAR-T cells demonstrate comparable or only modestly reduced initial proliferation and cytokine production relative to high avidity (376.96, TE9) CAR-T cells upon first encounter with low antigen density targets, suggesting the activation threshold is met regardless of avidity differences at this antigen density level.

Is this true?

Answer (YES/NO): NO